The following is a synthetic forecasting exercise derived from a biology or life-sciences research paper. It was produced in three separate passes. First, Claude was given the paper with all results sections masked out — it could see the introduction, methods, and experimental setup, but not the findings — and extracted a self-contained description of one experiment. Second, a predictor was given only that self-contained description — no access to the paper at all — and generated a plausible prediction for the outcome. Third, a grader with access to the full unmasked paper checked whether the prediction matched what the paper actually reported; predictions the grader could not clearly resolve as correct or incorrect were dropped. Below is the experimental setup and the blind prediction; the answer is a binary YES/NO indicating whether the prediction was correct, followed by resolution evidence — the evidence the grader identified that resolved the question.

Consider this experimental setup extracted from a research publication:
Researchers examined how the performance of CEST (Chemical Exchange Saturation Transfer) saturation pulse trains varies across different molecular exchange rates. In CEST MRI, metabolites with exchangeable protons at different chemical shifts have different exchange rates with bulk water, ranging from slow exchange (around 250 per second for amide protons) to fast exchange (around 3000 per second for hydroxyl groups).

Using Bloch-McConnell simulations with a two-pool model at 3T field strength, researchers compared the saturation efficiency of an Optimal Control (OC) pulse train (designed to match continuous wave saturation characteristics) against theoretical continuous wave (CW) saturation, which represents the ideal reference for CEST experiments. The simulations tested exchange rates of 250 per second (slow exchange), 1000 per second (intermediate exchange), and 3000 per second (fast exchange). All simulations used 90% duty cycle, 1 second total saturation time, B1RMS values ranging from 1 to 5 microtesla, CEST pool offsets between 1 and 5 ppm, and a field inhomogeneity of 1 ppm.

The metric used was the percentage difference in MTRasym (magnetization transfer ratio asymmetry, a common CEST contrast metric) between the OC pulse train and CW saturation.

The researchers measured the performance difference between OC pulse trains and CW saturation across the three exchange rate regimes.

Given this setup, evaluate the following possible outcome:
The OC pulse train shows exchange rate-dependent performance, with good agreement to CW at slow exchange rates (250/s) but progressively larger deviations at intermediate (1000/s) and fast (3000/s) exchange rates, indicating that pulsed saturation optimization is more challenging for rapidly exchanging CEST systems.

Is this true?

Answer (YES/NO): NO